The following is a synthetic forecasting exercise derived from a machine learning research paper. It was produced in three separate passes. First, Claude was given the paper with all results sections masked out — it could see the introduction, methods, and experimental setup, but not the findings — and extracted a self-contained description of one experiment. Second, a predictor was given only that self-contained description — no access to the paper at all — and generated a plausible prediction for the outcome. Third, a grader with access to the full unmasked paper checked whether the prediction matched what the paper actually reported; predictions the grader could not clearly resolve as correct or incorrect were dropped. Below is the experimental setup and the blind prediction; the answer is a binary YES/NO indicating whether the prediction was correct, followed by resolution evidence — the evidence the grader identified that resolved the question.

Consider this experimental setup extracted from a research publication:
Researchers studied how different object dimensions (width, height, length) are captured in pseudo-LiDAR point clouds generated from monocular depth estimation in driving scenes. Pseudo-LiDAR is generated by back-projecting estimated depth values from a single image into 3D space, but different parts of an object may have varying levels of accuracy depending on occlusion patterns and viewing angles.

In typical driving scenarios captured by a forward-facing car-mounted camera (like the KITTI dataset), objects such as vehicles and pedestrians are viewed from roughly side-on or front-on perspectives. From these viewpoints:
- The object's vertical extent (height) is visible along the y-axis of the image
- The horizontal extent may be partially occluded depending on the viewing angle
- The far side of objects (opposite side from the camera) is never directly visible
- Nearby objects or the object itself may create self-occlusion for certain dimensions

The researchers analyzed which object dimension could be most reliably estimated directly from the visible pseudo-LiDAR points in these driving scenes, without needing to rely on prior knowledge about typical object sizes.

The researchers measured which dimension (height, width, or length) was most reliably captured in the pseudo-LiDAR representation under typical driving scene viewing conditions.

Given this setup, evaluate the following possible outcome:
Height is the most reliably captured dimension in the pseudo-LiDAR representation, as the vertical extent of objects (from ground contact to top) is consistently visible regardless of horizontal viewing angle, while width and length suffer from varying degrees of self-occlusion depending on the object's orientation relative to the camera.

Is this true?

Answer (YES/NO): YES